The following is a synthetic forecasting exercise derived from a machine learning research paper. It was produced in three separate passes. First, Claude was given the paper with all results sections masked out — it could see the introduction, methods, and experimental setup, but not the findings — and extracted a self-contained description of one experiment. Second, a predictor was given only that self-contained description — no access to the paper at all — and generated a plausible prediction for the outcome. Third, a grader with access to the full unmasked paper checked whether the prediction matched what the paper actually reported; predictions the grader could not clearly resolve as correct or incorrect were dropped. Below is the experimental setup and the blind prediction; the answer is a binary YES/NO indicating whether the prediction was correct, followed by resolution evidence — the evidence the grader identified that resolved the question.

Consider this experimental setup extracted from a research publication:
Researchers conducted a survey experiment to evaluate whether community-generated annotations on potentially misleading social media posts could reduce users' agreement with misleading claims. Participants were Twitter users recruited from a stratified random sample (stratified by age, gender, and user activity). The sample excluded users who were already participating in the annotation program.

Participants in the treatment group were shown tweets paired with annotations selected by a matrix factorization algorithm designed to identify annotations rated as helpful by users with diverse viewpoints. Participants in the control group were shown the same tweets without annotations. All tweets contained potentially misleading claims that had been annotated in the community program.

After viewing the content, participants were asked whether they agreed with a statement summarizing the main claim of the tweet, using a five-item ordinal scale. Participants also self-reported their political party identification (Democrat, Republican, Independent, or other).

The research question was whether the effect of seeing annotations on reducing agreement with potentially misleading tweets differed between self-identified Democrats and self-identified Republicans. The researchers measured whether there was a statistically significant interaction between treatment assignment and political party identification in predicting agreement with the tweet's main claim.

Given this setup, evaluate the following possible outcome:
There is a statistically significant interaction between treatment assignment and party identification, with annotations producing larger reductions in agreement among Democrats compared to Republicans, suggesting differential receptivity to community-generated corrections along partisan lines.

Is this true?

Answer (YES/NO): NO